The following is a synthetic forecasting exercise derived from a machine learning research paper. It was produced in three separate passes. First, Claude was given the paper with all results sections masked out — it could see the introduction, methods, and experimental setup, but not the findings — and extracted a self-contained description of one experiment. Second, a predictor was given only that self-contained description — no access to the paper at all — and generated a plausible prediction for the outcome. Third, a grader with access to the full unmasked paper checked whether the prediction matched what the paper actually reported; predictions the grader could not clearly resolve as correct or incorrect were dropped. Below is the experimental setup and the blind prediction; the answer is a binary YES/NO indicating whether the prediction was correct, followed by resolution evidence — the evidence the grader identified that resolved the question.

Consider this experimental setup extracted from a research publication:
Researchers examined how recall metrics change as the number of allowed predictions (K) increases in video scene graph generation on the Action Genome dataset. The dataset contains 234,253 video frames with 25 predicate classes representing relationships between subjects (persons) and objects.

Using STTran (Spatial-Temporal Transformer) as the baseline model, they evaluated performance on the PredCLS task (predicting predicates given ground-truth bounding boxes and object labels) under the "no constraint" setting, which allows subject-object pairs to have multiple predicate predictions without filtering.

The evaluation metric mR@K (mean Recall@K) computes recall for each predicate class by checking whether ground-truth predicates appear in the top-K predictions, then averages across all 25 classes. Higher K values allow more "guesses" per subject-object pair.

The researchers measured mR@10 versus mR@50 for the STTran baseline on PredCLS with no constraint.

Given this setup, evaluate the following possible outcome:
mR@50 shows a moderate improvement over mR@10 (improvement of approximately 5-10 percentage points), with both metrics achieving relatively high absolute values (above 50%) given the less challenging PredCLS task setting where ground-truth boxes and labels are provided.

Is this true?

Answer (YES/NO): NO